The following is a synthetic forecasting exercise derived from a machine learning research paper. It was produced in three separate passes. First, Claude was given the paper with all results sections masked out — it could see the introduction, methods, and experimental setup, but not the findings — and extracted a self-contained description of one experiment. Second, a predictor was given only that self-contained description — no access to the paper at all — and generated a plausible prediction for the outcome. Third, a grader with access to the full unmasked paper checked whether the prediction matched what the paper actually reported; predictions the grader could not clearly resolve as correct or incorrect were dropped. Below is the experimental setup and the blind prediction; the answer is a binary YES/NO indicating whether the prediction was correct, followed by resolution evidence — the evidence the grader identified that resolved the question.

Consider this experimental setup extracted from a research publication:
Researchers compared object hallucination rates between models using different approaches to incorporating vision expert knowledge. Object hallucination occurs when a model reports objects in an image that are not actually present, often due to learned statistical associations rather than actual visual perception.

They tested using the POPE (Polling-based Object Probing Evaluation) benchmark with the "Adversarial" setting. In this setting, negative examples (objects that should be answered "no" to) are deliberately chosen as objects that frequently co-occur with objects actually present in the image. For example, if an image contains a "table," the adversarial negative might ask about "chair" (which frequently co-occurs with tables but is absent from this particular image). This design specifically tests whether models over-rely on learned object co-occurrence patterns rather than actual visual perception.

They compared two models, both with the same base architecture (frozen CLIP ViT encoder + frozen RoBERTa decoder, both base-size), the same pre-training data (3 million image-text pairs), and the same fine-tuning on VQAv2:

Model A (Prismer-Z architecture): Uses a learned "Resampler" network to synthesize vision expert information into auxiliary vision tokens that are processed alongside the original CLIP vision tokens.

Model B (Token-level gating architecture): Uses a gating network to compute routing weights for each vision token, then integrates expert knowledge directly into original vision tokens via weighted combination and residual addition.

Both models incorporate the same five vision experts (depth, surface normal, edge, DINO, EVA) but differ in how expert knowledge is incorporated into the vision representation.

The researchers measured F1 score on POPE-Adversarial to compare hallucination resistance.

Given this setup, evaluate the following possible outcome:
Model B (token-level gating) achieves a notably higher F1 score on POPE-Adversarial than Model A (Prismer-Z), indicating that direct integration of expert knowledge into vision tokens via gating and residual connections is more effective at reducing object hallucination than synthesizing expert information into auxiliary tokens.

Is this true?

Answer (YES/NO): NO